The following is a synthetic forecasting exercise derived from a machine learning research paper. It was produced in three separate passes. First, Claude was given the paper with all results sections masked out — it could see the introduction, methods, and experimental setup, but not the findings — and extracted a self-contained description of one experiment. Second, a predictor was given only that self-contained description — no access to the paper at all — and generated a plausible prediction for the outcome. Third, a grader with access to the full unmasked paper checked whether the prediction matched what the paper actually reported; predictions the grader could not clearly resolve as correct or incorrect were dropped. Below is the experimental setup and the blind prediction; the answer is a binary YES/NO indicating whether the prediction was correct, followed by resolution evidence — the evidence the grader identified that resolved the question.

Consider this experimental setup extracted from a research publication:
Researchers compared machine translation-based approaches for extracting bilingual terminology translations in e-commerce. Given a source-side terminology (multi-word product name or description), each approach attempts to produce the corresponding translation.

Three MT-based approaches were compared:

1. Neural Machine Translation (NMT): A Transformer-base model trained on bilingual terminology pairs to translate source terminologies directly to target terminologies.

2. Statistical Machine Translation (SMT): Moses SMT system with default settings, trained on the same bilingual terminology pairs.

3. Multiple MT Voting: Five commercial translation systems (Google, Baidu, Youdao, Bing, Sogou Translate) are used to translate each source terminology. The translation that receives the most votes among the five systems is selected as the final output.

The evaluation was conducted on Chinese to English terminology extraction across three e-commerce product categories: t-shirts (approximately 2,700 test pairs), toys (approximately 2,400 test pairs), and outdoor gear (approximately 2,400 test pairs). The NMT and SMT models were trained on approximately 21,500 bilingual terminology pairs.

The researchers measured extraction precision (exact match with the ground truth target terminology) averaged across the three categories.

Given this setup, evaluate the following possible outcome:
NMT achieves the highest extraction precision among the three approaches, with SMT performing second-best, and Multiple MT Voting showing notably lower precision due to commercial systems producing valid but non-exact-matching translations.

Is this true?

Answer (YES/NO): NO